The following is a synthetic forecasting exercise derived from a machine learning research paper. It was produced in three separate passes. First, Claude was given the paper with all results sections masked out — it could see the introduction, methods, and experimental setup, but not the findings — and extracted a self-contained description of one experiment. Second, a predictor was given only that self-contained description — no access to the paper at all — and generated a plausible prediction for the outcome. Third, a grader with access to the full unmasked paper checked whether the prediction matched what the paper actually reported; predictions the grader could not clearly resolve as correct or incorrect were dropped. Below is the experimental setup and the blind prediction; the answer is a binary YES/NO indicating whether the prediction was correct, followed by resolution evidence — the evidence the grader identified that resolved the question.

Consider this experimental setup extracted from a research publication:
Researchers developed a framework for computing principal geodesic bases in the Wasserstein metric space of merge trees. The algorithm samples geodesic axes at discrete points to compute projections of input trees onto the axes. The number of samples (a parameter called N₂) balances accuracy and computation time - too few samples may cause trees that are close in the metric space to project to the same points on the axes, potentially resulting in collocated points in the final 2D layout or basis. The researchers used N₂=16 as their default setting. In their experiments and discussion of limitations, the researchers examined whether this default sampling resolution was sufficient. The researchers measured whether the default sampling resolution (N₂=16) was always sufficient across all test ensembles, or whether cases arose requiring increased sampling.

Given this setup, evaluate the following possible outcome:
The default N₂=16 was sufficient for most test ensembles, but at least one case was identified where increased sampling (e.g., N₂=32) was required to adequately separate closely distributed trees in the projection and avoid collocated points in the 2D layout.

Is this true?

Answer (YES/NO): NO